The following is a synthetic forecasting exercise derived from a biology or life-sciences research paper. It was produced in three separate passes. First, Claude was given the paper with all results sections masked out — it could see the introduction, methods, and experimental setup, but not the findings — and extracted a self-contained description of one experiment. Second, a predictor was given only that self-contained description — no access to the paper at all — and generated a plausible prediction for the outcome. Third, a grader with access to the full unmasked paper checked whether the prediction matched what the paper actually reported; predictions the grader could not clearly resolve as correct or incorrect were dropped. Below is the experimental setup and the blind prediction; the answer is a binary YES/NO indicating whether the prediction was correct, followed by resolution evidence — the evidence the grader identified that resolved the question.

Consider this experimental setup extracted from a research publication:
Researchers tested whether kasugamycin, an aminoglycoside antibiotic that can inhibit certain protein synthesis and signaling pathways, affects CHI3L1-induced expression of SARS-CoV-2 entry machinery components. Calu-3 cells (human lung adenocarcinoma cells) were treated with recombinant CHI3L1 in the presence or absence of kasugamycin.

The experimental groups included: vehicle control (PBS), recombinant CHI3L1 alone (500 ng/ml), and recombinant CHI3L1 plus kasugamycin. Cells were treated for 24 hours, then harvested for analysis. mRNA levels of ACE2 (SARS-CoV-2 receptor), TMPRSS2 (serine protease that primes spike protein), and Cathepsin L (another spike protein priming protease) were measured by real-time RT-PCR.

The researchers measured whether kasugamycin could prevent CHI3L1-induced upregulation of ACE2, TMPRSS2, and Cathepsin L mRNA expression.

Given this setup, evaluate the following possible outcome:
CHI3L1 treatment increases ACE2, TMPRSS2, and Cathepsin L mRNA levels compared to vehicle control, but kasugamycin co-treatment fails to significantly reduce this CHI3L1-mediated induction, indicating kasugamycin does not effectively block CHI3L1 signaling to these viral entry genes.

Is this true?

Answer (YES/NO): NO